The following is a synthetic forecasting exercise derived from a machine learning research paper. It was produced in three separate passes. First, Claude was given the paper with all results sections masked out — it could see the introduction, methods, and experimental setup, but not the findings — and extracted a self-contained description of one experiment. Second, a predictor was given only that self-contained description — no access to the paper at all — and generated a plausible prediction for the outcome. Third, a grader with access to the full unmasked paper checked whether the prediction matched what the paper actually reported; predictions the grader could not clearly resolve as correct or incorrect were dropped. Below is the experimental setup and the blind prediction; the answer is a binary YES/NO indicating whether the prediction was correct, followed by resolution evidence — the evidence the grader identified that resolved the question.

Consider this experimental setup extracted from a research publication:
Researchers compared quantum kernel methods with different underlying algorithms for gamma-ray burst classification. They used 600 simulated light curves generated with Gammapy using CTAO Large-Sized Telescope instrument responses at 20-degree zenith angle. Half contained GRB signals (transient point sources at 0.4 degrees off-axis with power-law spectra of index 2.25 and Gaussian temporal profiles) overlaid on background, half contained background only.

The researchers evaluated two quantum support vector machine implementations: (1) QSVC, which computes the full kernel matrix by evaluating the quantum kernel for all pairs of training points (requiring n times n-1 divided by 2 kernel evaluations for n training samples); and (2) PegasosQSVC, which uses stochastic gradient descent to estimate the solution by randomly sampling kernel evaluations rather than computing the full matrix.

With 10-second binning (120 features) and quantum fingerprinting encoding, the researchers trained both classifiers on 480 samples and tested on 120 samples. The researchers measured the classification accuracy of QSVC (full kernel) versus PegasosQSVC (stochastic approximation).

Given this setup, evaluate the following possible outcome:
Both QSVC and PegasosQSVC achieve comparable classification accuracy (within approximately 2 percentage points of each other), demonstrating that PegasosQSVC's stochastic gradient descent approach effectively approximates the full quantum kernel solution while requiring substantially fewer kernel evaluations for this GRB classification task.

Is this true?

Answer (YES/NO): YES